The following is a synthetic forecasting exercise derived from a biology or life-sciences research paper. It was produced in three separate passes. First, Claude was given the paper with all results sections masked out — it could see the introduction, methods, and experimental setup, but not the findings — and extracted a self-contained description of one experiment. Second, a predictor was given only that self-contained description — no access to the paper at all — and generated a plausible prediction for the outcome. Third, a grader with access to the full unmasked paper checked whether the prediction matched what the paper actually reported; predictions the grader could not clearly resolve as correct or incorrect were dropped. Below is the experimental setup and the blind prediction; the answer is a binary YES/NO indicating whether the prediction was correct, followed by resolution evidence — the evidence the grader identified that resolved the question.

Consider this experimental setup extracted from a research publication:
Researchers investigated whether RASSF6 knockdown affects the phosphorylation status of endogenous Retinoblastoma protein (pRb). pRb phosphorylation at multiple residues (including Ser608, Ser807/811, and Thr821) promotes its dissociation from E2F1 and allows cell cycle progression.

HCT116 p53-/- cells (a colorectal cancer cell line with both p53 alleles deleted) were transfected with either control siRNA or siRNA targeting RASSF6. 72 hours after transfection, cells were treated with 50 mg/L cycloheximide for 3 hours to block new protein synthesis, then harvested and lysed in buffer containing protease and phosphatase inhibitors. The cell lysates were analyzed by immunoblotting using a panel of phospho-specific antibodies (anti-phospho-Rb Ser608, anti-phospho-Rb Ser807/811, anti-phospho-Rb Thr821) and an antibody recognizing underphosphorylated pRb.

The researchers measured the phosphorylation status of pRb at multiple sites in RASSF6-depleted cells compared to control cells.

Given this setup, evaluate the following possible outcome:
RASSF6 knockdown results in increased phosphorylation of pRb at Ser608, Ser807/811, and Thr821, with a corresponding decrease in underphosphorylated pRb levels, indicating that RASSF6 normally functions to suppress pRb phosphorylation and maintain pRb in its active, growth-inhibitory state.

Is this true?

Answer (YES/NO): YES